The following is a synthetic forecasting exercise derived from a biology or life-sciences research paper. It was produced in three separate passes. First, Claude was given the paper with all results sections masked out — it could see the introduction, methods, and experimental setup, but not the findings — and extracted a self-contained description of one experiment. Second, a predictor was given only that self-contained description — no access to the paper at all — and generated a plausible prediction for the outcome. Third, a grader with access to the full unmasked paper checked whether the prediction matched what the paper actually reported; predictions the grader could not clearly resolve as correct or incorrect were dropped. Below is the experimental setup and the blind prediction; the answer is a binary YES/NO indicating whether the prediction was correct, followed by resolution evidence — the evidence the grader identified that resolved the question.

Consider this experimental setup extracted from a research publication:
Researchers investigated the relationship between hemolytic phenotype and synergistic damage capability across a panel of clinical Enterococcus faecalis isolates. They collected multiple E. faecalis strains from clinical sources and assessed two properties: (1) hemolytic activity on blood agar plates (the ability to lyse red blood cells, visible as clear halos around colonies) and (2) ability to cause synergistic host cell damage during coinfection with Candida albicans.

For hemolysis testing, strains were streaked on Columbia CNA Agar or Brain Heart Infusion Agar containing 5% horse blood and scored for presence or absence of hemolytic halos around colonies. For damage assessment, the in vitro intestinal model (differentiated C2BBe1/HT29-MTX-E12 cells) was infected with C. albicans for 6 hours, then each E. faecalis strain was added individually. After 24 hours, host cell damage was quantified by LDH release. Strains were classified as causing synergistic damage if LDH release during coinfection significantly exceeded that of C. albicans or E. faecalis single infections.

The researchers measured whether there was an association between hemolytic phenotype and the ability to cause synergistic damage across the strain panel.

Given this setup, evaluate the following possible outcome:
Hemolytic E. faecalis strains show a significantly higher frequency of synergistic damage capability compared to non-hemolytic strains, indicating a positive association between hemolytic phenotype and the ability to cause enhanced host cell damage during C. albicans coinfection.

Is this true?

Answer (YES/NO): YES